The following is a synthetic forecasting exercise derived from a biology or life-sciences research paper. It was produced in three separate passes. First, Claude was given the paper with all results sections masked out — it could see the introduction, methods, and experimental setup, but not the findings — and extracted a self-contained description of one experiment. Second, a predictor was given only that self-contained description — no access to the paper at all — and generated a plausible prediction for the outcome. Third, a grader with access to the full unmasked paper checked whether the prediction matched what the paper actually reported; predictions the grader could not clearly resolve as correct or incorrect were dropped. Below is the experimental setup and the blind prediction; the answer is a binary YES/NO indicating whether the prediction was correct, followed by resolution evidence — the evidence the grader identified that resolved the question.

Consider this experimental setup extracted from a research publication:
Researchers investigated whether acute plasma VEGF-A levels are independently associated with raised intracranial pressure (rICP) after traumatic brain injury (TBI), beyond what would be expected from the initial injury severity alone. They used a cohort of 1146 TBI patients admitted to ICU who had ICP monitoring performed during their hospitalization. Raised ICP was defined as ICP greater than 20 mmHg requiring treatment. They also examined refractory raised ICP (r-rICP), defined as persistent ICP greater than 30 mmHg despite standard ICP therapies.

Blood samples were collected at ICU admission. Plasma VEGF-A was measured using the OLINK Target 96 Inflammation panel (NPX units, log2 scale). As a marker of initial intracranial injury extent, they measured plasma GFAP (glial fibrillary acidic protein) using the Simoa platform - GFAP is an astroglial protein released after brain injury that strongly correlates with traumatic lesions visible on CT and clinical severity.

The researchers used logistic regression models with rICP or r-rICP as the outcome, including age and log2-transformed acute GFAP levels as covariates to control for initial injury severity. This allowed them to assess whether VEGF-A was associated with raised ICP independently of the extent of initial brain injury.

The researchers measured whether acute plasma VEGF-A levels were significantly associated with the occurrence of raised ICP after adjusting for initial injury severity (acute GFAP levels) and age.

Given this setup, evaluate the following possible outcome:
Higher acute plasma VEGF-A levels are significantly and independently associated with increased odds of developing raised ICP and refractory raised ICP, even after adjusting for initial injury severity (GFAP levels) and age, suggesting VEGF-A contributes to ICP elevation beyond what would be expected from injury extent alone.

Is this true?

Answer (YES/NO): NO